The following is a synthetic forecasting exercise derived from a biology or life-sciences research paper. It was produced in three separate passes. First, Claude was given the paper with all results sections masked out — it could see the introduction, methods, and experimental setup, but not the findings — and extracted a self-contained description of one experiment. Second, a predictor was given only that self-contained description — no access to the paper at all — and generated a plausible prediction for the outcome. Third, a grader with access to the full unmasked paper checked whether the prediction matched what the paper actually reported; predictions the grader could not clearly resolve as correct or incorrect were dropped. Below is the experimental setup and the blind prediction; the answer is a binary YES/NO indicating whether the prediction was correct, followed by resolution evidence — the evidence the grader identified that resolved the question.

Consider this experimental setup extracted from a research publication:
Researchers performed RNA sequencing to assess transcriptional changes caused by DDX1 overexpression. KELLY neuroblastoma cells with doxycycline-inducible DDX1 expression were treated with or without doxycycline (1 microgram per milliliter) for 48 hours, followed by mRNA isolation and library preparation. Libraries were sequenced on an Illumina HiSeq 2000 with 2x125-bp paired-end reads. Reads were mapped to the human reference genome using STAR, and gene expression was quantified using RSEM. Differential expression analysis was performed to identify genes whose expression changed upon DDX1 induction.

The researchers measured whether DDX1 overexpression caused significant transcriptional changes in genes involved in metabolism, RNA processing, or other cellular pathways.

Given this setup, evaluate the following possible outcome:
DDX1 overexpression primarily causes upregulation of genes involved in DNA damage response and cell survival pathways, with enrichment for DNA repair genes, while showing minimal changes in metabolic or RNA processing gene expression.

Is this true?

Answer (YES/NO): NO